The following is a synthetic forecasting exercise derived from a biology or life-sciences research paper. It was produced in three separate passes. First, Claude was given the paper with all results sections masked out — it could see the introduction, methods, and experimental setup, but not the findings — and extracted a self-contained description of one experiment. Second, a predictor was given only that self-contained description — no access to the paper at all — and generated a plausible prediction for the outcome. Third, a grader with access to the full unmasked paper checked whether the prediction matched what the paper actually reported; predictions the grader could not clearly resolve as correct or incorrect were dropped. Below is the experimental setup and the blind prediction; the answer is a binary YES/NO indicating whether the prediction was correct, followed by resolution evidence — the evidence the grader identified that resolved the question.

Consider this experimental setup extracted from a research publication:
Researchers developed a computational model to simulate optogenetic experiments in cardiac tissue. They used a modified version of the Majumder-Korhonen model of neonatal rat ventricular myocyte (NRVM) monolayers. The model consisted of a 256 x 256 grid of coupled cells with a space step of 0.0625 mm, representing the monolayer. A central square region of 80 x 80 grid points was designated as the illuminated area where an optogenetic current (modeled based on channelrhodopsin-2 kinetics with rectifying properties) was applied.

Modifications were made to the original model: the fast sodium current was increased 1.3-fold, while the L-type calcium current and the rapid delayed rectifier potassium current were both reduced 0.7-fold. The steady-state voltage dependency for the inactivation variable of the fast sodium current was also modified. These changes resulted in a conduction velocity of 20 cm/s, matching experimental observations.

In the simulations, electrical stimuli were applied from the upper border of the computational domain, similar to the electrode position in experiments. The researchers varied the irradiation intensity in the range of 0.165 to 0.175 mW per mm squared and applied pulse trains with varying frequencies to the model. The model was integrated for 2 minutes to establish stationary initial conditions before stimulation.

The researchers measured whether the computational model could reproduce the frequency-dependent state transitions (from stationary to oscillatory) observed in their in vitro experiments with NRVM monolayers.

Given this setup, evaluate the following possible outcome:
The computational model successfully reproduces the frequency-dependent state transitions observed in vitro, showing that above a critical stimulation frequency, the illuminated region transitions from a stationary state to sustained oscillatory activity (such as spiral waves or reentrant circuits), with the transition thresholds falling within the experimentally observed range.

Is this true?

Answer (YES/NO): NO